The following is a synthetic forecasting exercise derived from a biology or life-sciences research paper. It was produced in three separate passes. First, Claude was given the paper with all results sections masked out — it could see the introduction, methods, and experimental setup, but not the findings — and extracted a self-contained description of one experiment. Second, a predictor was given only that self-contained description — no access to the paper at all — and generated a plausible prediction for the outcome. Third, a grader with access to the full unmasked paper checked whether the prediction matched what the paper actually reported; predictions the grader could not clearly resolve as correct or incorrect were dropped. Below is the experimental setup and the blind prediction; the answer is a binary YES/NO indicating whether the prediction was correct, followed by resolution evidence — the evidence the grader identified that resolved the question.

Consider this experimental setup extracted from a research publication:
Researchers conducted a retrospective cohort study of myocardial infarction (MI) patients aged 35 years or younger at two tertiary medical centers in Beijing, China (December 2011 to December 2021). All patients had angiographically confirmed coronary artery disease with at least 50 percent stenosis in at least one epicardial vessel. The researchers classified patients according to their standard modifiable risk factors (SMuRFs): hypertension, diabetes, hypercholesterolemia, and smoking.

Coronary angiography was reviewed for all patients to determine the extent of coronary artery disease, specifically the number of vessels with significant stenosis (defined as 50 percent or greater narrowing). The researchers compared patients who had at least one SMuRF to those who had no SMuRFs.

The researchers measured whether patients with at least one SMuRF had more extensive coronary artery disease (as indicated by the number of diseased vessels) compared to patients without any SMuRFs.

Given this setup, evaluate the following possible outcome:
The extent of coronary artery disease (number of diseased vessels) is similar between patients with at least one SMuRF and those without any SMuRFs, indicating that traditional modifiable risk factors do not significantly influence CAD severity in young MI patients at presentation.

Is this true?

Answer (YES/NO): NO